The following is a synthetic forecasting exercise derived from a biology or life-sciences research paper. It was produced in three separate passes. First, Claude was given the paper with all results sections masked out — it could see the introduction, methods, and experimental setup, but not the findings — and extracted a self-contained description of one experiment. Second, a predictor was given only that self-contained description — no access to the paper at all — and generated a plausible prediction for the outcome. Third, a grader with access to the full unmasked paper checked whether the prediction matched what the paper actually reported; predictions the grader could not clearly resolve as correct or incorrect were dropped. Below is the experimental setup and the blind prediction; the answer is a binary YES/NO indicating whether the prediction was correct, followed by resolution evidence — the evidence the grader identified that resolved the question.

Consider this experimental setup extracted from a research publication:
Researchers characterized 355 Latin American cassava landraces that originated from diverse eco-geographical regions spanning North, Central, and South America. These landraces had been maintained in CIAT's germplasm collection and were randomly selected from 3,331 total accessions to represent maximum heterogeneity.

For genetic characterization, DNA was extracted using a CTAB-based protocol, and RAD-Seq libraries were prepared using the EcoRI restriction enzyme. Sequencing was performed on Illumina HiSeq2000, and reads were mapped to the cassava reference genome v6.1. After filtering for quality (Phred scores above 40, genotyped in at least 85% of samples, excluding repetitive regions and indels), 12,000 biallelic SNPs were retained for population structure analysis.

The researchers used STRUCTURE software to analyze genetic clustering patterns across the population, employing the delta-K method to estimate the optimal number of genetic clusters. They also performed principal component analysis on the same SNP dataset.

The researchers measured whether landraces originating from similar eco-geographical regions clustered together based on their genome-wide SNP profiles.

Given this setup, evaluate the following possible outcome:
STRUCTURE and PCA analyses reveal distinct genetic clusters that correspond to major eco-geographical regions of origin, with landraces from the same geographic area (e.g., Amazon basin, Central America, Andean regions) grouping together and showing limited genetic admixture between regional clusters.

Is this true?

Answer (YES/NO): NO